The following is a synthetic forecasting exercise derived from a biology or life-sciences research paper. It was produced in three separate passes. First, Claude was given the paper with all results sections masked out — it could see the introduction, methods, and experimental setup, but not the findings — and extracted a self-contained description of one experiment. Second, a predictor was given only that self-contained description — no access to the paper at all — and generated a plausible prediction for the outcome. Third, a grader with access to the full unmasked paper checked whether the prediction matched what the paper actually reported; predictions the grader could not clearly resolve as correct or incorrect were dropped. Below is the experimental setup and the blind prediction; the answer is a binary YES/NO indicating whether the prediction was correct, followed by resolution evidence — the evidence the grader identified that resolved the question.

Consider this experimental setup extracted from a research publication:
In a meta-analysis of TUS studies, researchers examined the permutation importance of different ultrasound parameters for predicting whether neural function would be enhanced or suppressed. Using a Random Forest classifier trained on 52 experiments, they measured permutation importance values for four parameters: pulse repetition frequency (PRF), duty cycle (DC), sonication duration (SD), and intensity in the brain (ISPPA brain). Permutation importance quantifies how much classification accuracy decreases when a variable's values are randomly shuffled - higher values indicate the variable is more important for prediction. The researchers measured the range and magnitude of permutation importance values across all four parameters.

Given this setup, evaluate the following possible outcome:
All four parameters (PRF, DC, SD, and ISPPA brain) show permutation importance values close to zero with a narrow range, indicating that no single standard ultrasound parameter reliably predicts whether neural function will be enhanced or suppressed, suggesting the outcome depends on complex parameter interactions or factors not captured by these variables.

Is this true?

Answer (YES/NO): NO